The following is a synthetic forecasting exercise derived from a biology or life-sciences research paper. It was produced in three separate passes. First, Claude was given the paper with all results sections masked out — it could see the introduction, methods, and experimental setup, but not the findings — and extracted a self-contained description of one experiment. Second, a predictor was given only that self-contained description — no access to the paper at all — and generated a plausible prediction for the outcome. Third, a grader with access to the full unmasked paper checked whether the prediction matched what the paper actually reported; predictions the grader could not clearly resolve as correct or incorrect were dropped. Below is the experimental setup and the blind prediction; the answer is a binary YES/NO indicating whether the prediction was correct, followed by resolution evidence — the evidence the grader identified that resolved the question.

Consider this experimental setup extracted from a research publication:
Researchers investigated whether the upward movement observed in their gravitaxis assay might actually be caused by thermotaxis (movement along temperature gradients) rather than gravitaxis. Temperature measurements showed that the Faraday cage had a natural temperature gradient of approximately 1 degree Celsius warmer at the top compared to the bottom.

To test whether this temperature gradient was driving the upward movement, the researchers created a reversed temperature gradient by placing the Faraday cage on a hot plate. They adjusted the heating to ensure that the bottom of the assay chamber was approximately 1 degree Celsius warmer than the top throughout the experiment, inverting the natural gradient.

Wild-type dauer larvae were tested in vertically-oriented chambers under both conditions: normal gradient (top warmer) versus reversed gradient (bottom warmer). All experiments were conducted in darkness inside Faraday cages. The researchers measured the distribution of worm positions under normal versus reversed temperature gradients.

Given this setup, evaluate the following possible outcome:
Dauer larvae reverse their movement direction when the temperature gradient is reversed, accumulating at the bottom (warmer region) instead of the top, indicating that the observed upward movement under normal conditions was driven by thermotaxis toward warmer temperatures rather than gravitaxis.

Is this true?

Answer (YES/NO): NO